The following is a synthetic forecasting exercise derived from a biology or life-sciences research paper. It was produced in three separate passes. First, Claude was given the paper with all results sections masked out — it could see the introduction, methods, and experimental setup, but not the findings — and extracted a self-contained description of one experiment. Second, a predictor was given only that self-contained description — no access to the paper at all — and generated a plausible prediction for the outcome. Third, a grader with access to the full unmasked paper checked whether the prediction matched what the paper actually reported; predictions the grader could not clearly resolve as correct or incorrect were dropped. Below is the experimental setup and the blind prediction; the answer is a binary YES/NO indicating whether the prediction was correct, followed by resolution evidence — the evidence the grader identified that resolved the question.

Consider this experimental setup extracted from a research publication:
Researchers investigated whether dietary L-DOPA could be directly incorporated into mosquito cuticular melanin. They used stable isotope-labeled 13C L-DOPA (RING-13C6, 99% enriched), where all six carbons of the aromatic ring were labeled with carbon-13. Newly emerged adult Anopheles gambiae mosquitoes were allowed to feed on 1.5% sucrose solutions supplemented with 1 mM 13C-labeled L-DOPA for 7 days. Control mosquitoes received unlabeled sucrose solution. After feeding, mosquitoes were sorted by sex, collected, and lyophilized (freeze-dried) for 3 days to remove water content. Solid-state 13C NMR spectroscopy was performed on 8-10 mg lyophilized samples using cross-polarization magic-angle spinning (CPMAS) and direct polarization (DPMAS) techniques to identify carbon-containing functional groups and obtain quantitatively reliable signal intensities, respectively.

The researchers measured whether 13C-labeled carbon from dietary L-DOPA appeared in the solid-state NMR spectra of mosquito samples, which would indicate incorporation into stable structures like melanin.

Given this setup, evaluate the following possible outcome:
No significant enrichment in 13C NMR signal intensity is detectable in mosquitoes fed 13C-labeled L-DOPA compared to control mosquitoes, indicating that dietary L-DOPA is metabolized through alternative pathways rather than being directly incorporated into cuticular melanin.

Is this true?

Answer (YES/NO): NO